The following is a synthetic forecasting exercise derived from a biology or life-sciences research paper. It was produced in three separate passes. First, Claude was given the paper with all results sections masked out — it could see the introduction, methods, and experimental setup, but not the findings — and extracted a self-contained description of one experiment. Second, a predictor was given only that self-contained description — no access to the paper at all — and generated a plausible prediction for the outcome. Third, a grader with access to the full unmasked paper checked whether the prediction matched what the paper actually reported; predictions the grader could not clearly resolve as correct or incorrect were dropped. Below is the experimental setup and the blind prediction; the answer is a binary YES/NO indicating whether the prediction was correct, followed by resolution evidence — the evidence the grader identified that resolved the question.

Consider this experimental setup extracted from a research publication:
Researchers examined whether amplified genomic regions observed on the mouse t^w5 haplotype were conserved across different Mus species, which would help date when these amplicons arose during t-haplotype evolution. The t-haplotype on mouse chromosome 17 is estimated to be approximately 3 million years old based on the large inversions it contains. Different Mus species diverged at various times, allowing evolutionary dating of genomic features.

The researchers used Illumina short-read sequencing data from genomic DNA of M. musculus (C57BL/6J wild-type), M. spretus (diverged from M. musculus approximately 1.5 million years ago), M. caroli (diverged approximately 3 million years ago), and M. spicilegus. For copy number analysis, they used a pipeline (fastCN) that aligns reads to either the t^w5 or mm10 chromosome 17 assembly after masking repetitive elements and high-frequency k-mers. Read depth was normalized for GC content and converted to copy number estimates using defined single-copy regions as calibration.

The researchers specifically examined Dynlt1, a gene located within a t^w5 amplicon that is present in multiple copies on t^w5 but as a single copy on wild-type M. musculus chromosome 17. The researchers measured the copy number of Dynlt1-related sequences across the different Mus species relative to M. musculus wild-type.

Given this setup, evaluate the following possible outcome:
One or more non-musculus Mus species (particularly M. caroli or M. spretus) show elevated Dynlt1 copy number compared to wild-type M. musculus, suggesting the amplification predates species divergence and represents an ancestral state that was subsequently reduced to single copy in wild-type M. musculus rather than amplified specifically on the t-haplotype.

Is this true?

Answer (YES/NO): NO